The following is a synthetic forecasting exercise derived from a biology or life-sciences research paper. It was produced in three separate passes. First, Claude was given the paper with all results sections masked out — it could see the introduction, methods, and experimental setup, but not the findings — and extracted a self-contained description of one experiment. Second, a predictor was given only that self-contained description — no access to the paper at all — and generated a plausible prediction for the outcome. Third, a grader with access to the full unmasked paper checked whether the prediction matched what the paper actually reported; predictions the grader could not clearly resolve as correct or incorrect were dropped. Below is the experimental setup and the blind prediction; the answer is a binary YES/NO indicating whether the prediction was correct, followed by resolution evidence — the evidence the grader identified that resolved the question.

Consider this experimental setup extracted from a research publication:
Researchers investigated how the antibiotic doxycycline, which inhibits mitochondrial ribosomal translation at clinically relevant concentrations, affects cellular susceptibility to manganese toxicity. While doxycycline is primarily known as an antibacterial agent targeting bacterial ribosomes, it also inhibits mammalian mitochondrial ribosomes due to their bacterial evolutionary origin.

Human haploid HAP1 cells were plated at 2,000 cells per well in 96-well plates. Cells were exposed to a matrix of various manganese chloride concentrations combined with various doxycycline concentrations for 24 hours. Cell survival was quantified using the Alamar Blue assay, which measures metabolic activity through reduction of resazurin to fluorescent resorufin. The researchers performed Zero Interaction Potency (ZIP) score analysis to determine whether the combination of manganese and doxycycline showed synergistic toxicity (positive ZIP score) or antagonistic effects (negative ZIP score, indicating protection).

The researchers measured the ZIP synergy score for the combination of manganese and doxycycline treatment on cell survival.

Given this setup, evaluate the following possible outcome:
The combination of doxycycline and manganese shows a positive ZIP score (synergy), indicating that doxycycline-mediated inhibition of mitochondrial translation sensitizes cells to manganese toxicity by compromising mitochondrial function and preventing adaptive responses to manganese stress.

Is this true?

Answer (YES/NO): NO